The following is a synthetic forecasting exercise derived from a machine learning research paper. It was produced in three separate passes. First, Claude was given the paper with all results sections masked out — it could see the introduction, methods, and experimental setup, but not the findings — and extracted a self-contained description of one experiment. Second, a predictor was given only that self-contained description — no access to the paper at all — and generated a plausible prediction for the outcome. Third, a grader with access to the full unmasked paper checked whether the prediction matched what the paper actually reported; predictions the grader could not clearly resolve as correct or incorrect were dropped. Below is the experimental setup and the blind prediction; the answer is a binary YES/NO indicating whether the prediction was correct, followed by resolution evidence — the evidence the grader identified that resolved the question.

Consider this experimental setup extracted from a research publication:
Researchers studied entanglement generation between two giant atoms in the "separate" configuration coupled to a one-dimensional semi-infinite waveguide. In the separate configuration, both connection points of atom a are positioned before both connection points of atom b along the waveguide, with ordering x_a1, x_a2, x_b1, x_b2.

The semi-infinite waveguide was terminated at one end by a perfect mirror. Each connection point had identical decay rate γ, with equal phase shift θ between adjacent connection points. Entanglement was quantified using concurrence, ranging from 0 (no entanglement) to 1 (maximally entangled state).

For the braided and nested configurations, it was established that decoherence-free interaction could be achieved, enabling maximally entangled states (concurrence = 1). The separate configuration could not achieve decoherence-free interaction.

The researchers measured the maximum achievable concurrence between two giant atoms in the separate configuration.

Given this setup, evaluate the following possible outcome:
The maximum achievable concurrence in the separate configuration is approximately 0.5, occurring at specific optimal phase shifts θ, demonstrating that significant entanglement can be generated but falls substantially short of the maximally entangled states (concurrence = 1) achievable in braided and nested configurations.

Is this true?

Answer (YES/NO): NO